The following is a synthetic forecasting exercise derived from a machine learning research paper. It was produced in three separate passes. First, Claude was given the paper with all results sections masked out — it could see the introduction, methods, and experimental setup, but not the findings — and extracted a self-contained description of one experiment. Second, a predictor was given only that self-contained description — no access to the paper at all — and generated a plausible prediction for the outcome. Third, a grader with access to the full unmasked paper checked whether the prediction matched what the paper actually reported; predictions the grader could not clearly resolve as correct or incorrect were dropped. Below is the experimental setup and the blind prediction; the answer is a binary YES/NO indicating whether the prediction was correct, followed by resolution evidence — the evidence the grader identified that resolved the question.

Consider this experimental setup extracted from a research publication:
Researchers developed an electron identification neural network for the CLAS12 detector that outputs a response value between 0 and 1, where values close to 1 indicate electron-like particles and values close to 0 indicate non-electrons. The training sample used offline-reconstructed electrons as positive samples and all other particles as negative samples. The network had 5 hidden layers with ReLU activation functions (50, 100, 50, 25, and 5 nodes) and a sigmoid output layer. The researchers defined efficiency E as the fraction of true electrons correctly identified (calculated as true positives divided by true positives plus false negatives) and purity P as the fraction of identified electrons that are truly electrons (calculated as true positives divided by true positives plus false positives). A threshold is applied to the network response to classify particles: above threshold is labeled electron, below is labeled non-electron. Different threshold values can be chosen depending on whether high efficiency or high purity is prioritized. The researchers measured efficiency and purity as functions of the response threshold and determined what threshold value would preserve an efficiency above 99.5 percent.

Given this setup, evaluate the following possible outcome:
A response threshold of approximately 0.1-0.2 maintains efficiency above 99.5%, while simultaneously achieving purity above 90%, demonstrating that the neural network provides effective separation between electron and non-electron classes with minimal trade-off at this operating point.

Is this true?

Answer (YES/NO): NO